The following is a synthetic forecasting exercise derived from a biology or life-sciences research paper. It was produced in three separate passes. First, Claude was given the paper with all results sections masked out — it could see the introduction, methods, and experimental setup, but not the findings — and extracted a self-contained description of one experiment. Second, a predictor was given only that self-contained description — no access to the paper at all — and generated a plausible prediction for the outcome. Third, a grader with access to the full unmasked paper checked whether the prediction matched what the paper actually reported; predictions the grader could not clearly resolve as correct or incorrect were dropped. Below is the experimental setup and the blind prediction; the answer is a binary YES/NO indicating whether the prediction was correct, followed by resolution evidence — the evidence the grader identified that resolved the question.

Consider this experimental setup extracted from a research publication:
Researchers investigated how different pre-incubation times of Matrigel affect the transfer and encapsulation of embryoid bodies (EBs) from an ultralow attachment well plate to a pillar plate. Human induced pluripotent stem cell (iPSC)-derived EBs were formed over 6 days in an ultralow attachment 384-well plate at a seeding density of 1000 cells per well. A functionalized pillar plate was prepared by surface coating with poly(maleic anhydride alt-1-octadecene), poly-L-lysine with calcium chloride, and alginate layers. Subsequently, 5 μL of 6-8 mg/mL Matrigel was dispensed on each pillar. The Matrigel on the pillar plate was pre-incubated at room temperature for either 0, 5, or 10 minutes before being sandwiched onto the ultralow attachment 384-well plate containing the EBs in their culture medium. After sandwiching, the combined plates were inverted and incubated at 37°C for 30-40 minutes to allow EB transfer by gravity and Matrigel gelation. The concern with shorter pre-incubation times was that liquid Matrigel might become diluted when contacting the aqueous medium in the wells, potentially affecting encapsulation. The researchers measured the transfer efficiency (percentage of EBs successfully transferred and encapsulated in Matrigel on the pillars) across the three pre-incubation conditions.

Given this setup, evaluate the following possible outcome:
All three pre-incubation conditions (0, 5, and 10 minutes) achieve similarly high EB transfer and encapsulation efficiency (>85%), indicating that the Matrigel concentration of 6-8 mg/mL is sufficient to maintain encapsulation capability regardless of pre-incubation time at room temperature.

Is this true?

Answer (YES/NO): NO